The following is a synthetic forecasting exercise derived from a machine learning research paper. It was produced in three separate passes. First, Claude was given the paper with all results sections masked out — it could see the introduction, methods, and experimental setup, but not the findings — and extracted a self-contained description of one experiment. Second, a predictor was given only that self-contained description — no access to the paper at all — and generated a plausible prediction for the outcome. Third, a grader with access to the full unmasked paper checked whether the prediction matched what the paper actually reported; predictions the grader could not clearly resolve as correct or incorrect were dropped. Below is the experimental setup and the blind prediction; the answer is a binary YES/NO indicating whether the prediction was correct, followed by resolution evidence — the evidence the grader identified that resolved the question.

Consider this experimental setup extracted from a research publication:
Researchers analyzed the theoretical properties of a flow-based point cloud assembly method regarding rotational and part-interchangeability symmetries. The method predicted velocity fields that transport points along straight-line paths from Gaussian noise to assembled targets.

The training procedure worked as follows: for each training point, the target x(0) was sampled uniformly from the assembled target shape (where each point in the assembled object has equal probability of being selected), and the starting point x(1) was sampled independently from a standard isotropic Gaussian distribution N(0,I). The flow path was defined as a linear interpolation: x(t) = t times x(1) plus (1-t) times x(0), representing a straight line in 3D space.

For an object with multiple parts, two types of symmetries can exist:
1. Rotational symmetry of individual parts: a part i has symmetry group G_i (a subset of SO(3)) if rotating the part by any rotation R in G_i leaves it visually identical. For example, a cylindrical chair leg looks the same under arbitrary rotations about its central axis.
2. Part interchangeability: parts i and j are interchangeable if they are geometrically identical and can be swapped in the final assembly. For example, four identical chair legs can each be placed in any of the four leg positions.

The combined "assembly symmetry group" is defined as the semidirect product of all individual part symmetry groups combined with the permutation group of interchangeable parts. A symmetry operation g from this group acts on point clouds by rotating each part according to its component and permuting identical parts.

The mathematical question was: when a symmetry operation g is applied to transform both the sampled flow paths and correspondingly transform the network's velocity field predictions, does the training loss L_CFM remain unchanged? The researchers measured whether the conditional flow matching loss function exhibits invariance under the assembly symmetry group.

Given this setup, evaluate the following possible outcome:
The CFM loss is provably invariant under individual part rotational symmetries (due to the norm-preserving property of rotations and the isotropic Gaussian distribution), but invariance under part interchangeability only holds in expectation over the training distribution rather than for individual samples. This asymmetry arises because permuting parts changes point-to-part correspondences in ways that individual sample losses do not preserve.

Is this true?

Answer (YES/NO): NO